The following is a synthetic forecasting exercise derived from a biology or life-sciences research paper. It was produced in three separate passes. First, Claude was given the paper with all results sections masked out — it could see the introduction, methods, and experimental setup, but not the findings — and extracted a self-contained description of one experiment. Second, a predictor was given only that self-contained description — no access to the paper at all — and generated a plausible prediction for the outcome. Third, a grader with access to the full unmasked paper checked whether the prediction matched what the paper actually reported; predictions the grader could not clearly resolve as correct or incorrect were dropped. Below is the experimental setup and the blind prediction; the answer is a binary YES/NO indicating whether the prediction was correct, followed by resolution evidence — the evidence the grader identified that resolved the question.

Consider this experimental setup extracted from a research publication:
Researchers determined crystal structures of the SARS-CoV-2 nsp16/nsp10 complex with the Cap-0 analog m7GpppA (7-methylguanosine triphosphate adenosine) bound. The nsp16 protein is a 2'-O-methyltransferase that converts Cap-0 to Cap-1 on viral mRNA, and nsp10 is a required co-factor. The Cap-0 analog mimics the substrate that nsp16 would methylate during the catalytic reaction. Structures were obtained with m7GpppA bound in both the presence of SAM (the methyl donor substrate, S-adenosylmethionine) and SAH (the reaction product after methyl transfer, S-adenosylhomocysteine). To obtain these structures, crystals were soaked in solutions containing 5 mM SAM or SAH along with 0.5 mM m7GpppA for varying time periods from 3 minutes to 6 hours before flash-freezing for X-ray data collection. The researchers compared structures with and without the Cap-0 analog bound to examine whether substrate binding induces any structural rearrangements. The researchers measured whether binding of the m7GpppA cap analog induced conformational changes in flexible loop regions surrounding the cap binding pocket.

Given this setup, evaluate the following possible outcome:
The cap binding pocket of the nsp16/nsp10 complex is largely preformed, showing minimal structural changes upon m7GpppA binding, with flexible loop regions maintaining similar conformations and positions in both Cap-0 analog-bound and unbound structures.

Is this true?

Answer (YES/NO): NO